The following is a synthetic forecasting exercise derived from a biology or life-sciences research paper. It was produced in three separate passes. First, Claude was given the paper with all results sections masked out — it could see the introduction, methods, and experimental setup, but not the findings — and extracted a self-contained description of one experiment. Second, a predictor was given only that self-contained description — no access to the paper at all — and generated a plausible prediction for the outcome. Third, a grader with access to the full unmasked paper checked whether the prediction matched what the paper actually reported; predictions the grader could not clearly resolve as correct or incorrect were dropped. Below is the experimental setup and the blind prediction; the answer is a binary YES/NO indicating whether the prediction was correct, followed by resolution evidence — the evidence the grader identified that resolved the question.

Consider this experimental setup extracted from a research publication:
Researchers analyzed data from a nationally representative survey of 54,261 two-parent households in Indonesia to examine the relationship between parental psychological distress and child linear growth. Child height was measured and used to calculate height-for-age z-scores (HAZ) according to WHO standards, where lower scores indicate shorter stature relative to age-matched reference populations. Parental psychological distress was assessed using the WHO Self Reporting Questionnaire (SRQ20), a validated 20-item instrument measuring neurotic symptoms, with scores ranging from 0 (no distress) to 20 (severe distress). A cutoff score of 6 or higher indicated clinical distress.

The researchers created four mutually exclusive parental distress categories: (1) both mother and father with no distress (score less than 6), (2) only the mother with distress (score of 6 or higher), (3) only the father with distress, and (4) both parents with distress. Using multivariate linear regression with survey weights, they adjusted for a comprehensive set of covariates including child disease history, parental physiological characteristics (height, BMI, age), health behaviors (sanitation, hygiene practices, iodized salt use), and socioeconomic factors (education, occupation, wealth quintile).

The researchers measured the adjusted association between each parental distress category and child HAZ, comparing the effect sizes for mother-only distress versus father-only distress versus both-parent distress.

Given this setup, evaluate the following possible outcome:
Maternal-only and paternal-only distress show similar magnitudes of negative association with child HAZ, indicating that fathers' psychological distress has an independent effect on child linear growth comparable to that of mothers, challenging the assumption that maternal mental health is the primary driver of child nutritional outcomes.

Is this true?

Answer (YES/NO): YES